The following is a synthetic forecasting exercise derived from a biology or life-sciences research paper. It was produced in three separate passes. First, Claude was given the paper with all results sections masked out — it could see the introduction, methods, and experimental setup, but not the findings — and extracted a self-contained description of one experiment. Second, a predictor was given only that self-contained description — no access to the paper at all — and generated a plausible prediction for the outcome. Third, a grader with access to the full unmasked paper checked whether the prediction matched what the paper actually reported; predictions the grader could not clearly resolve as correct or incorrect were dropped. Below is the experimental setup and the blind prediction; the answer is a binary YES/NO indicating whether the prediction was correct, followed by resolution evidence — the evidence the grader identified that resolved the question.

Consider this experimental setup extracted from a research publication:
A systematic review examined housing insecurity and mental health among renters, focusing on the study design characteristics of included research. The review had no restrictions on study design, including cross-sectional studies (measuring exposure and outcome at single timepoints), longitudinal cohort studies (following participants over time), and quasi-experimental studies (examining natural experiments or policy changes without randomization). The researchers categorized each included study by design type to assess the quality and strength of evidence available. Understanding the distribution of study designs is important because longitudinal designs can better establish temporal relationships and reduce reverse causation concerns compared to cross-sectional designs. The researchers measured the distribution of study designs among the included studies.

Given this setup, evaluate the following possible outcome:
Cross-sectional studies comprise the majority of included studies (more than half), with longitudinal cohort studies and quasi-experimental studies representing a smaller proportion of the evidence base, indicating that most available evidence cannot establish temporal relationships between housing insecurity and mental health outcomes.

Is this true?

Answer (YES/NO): NO